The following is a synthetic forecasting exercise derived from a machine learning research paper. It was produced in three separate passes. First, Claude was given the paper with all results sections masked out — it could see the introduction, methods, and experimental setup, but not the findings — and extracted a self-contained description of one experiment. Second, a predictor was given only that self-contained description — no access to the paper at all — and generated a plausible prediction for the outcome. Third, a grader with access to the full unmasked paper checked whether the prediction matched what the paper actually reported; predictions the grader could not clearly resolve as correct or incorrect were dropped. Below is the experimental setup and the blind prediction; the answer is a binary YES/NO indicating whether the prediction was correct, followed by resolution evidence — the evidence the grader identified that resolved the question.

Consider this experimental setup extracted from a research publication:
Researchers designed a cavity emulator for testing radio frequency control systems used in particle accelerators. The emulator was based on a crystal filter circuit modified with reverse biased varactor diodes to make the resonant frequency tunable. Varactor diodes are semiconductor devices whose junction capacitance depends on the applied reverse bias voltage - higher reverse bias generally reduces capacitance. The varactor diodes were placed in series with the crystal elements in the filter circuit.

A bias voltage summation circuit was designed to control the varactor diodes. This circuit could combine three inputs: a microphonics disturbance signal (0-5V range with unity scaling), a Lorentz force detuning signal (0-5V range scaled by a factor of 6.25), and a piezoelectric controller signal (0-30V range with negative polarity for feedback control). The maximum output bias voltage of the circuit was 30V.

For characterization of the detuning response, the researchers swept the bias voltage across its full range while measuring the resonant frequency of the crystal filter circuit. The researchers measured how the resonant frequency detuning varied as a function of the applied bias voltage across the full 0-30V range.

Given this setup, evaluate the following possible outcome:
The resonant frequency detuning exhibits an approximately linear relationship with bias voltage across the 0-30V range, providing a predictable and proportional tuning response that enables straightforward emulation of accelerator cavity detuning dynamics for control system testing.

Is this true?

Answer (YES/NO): NO